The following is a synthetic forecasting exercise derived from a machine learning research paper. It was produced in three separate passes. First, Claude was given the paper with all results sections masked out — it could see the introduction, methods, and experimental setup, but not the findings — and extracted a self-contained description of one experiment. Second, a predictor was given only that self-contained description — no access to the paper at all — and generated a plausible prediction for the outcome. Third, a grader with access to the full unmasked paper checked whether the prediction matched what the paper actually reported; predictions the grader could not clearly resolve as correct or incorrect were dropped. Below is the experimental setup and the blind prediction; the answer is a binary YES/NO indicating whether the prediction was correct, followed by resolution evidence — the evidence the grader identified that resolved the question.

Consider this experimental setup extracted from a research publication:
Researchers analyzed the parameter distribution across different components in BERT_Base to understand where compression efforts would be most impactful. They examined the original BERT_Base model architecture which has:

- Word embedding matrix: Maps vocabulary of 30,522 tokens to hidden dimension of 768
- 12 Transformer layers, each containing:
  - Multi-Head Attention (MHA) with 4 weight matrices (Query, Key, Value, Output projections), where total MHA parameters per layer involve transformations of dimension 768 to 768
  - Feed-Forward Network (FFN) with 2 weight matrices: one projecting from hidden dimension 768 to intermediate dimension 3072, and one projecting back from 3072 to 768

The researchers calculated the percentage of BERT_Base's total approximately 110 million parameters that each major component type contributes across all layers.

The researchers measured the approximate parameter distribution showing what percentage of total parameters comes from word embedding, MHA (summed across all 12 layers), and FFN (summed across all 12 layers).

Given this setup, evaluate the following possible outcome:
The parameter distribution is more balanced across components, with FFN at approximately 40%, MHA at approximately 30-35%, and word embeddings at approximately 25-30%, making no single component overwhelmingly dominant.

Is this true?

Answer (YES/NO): NO